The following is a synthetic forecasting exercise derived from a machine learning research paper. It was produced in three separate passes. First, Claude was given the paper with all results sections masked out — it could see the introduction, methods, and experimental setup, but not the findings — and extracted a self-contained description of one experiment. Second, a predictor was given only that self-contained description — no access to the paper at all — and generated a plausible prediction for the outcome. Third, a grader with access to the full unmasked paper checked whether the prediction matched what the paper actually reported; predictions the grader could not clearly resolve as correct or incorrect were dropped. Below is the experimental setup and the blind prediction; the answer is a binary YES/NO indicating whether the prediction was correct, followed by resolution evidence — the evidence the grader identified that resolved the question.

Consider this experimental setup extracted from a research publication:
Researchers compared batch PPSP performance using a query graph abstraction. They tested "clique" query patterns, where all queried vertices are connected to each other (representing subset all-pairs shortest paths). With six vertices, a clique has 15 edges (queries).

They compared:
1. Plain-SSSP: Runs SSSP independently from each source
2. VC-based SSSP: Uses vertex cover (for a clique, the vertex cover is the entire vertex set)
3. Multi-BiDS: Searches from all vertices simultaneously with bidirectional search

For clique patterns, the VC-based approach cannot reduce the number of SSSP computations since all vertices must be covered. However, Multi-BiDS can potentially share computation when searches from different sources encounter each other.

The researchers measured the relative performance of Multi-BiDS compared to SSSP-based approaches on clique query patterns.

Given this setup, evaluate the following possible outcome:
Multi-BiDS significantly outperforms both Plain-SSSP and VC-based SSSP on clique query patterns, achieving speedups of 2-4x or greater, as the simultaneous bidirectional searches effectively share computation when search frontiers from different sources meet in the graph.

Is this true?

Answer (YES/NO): YES